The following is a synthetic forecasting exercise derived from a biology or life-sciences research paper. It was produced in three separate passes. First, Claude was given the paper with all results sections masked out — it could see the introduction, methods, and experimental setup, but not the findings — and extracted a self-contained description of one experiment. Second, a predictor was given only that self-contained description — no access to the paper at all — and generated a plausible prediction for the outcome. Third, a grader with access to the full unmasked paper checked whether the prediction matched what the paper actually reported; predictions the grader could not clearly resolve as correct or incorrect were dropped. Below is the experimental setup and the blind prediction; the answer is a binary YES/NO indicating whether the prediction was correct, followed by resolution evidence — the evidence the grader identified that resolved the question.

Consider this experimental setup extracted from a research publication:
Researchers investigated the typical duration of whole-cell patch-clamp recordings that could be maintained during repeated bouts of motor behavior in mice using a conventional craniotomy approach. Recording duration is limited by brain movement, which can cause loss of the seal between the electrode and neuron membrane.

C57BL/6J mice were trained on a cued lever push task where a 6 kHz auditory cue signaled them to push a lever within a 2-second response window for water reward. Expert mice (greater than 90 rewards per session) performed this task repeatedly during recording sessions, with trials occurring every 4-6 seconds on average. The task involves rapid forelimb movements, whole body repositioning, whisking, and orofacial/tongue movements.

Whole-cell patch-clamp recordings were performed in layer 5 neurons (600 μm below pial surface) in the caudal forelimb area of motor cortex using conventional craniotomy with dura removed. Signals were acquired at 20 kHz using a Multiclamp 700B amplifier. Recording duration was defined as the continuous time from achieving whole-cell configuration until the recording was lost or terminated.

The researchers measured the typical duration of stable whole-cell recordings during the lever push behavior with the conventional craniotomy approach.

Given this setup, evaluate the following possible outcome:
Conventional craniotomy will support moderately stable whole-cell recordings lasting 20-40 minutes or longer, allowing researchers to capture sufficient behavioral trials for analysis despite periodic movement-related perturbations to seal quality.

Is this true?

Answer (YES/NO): NO